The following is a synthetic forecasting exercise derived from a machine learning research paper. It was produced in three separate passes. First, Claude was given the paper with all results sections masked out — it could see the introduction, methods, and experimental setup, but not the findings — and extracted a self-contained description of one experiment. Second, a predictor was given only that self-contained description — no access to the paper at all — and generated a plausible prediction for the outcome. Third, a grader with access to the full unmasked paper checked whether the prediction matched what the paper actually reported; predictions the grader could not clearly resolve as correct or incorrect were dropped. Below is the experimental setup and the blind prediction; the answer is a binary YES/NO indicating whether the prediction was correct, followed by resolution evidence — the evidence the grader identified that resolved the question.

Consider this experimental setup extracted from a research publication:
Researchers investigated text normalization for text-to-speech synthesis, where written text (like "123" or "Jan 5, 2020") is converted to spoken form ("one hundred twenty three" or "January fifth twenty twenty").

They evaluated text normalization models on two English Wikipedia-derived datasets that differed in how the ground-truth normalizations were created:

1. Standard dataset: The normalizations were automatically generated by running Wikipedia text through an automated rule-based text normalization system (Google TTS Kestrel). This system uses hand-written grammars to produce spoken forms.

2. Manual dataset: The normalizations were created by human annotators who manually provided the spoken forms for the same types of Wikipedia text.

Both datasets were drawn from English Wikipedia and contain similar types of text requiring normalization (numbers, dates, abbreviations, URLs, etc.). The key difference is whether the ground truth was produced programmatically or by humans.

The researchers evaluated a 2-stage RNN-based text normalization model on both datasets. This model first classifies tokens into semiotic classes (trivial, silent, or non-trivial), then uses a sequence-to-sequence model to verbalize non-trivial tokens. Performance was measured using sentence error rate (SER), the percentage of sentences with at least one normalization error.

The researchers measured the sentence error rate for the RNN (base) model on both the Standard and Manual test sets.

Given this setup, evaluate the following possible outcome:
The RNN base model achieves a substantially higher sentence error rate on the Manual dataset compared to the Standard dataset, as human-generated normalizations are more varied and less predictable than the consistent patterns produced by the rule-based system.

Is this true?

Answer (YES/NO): YES